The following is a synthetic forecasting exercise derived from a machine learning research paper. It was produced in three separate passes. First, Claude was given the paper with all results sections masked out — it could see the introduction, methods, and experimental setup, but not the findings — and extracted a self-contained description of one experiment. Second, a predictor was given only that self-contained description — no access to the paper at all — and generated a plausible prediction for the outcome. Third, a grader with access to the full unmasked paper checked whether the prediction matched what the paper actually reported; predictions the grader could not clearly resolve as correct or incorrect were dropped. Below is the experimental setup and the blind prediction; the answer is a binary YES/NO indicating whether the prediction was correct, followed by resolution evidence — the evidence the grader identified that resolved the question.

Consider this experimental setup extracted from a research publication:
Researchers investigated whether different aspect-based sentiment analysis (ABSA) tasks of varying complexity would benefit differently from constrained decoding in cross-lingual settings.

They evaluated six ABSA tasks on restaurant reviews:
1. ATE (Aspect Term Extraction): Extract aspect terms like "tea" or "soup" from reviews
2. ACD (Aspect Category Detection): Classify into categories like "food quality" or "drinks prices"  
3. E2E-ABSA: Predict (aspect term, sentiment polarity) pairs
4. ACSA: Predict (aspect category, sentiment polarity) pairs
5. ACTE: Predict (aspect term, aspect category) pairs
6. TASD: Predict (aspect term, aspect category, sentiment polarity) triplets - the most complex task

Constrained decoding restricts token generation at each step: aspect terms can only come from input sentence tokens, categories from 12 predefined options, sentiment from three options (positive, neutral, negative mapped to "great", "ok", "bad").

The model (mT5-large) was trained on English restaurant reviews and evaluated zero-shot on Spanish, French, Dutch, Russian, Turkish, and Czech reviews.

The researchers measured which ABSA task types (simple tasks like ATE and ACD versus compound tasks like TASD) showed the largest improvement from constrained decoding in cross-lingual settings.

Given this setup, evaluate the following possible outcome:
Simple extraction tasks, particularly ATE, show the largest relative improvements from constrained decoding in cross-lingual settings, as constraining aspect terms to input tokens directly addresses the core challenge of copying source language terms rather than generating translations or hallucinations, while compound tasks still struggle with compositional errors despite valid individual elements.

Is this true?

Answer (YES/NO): NO